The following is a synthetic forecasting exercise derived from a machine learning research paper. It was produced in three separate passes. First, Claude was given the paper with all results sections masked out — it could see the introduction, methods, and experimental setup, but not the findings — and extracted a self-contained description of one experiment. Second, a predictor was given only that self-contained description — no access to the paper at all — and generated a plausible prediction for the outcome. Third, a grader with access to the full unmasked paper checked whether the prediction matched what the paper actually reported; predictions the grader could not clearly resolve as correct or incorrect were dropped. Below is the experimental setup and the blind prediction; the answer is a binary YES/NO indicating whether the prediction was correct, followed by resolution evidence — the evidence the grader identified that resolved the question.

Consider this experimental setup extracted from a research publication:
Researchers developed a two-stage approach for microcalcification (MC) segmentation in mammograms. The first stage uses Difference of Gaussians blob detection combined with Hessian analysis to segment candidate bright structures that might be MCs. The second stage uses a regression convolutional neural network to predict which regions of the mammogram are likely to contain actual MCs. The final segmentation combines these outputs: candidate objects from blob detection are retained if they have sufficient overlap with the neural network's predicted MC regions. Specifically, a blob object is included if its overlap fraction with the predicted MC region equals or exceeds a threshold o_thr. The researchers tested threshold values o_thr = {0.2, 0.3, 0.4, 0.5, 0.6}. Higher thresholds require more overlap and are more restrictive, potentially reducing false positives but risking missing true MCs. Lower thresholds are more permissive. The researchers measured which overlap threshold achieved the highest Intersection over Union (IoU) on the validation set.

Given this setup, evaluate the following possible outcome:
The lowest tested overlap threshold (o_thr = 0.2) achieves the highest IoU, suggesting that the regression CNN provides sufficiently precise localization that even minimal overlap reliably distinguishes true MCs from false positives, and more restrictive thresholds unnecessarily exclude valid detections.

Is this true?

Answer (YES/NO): NO